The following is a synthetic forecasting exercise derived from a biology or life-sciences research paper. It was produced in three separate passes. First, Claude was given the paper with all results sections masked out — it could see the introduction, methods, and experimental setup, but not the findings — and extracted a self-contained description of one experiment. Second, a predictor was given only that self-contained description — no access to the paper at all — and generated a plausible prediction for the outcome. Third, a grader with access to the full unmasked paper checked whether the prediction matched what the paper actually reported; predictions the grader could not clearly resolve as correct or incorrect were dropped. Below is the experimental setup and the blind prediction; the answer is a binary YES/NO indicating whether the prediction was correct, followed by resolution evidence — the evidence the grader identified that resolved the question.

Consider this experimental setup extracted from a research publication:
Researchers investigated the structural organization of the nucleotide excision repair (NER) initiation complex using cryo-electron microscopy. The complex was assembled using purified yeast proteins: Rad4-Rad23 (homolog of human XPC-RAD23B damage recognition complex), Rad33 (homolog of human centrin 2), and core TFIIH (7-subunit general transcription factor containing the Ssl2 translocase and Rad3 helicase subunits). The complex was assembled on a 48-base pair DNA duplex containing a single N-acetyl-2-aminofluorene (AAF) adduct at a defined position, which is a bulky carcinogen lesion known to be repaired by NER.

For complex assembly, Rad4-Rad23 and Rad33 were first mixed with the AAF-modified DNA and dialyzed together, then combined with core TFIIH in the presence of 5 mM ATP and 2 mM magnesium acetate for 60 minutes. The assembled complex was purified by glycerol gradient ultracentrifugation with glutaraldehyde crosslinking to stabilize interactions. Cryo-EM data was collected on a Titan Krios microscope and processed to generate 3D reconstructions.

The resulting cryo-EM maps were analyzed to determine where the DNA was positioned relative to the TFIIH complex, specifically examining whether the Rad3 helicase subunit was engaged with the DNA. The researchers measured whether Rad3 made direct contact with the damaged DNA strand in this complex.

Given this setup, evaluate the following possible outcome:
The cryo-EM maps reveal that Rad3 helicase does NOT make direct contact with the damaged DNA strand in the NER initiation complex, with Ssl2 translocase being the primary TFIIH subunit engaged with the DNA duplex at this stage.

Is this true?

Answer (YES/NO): YES